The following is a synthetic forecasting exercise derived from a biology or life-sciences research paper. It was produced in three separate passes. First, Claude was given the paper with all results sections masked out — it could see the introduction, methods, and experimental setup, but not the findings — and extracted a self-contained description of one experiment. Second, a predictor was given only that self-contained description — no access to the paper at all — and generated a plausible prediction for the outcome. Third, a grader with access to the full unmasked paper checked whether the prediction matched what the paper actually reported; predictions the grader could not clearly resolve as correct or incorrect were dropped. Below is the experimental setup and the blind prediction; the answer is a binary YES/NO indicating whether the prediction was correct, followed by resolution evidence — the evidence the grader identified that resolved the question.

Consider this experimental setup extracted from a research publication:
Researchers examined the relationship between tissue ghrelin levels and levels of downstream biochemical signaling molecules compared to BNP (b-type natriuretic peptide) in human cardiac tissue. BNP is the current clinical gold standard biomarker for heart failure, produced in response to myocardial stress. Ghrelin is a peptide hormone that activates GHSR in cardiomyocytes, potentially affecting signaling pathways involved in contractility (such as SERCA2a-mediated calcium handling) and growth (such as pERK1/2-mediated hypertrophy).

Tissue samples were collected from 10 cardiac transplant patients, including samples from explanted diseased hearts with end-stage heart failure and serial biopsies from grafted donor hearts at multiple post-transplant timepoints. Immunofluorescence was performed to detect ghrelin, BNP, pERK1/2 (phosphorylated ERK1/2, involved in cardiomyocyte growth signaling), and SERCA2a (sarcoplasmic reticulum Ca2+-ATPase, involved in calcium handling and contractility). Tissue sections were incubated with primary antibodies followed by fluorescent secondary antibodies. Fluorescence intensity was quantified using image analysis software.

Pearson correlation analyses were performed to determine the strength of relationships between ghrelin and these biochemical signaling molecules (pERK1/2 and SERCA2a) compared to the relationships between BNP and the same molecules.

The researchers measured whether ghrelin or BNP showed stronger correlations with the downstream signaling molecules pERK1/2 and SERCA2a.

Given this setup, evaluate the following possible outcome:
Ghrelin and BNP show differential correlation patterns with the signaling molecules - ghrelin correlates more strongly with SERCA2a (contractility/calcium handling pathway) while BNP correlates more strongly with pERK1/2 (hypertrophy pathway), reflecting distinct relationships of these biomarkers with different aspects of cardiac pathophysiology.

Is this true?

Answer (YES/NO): NO